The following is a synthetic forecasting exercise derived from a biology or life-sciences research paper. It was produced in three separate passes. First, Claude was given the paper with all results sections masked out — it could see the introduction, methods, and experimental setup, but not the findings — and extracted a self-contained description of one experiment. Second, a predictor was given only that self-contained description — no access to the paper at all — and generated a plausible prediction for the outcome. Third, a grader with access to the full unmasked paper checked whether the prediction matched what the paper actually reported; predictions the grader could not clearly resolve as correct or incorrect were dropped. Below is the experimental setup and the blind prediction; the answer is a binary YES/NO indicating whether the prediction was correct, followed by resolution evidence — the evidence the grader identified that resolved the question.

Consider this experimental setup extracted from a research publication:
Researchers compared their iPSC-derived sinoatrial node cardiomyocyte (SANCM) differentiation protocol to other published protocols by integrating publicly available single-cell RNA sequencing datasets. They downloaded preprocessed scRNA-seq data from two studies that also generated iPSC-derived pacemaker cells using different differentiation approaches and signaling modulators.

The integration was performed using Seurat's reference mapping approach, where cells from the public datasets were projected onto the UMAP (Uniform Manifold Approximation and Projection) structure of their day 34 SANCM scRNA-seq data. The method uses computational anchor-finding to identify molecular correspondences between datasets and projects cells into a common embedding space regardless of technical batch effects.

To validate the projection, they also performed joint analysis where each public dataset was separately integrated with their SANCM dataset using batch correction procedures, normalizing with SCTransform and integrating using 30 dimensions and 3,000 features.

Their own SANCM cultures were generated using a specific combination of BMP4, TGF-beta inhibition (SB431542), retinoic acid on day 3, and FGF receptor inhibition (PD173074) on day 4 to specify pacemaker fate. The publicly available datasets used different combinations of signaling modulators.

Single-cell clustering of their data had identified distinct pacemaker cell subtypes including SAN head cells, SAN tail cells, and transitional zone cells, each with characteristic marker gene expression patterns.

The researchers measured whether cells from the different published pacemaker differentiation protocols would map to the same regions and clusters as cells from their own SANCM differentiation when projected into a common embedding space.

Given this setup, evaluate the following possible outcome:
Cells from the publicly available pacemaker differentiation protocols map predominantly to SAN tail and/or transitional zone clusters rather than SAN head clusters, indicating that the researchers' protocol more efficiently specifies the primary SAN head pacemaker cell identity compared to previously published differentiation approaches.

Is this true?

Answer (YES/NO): NO